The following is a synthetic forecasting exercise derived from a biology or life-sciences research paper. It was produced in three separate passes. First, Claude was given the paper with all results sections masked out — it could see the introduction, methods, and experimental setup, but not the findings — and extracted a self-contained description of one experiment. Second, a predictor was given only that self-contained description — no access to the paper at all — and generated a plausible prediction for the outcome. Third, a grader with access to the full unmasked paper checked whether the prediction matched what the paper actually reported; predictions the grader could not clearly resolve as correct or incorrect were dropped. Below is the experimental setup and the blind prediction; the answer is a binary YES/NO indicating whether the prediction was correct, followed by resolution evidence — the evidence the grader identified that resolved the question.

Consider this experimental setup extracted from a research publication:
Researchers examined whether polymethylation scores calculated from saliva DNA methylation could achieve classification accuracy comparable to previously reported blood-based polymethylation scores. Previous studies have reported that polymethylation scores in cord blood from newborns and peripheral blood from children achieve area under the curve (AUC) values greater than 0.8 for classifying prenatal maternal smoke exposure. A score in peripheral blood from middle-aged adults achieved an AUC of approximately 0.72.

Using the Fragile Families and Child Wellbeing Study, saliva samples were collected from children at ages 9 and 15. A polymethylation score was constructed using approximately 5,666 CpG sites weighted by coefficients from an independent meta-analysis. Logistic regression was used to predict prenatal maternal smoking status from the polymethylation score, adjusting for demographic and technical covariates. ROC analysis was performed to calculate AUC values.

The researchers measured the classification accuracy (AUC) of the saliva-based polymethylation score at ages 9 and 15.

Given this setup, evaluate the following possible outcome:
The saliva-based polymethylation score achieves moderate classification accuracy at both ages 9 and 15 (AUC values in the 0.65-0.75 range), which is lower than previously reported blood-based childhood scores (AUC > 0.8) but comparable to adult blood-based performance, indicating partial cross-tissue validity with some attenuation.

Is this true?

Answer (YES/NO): NO